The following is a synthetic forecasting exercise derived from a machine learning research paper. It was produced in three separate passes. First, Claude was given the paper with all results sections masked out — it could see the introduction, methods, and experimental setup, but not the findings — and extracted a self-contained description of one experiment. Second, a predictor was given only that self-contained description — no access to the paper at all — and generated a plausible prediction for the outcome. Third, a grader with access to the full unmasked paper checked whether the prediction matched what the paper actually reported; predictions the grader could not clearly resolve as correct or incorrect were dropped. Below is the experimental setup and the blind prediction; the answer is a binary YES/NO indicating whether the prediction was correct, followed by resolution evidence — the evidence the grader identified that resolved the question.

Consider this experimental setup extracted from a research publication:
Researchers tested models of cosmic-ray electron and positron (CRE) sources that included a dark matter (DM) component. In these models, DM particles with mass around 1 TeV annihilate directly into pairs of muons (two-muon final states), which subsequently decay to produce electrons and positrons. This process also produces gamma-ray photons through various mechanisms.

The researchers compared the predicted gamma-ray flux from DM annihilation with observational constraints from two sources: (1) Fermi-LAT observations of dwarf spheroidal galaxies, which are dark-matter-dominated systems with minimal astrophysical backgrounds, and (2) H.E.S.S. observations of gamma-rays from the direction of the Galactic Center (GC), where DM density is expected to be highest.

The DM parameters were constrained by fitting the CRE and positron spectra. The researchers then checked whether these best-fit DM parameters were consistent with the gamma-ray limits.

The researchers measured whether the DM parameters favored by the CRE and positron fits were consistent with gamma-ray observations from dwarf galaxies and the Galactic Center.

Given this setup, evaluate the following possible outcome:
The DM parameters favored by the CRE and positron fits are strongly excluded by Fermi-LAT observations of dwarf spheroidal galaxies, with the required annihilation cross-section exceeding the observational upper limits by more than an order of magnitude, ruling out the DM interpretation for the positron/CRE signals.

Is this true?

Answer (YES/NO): NO